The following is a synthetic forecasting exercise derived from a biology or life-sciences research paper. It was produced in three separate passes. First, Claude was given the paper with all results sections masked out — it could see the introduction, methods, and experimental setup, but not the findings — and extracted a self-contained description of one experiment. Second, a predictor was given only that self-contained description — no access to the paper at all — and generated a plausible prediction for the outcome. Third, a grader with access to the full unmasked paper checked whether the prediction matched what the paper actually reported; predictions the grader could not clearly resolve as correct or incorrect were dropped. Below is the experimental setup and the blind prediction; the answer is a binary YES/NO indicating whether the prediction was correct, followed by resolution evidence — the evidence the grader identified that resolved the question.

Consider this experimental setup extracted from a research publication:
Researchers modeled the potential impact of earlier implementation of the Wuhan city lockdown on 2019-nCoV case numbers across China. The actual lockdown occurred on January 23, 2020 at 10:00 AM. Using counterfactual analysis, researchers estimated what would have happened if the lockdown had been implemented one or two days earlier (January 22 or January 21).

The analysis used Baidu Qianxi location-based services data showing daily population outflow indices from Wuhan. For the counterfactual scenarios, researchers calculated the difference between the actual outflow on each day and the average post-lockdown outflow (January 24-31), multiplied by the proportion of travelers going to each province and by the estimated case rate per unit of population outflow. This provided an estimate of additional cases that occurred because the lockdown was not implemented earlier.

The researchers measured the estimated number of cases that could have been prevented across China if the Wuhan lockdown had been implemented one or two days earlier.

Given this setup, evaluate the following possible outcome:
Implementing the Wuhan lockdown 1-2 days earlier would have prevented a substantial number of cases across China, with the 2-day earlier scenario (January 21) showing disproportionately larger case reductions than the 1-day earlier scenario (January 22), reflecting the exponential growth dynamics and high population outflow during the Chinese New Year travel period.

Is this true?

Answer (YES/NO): NO